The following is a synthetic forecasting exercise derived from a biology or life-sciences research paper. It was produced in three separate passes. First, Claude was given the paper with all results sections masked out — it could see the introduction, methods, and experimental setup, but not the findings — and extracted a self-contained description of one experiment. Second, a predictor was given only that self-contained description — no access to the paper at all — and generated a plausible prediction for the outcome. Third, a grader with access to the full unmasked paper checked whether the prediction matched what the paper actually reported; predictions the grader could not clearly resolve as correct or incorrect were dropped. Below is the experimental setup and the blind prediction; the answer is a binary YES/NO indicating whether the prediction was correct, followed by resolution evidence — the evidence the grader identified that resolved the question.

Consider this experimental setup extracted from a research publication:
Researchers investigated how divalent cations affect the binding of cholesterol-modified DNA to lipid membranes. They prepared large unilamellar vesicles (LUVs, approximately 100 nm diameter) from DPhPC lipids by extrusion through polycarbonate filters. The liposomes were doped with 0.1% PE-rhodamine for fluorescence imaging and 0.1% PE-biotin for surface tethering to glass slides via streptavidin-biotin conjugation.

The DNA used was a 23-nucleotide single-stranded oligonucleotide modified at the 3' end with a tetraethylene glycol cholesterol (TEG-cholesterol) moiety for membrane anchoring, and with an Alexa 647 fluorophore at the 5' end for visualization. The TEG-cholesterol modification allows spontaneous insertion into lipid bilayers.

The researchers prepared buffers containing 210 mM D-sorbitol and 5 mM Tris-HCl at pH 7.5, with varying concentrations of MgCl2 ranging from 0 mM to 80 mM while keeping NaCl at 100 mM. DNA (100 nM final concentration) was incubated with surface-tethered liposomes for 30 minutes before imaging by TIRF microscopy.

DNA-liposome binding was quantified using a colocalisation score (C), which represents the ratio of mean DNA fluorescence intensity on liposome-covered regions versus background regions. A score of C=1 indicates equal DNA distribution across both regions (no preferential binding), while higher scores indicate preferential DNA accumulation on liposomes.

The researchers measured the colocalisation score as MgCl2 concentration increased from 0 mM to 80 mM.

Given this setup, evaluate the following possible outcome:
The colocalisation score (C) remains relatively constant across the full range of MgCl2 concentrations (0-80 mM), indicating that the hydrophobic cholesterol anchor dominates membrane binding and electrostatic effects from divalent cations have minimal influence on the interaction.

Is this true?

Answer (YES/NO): NO